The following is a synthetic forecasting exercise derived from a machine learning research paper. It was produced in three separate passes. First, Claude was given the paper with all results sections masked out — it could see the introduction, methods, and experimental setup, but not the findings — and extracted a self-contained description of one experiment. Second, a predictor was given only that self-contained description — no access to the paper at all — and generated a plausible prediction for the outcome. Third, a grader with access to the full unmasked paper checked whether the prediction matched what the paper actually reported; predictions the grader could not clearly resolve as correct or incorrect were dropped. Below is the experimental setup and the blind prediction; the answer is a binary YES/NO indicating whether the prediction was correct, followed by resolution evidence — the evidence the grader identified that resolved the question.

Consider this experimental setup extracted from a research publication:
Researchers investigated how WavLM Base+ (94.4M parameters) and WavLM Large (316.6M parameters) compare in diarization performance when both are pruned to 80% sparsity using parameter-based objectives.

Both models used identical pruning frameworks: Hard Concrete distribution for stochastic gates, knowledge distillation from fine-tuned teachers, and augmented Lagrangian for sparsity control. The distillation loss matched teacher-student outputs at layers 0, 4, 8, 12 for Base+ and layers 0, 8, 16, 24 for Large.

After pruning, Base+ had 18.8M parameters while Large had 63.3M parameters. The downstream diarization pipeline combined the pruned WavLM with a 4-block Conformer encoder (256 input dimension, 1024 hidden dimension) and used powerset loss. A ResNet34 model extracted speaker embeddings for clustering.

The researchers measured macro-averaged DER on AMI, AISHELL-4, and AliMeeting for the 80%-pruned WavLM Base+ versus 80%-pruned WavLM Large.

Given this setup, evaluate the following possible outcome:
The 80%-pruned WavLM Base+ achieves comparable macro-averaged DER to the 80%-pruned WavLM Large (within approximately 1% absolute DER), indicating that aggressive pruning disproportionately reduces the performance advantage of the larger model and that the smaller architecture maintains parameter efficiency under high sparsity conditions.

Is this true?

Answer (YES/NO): NO